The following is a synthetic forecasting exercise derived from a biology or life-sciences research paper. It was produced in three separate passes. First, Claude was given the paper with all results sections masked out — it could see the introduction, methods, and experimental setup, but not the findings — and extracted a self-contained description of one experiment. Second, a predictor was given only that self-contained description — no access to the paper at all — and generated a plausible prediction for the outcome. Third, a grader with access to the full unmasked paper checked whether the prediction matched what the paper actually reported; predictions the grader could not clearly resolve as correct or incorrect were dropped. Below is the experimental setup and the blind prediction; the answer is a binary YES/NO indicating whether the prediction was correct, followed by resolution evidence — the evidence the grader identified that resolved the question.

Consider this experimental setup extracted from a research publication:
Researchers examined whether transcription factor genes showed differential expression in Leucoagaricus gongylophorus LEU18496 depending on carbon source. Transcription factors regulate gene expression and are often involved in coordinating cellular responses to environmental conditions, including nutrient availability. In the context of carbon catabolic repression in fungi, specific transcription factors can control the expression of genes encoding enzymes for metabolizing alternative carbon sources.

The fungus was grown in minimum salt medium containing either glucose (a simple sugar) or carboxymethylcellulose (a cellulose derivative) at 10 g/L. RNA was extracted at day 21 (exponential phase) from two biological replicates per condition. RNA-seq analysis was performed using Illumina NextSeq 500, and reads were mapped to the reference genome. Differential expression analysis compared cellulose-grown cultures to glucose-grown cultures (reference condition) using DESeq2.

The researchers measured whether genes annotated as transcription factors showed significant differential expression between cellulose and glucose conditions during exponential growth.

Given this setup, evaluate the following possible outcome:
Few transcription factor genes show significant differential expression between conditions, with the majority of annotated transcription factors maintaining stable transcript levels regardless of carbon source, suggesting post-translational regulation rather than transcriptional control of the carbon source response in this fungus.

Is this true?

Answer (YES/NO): NO